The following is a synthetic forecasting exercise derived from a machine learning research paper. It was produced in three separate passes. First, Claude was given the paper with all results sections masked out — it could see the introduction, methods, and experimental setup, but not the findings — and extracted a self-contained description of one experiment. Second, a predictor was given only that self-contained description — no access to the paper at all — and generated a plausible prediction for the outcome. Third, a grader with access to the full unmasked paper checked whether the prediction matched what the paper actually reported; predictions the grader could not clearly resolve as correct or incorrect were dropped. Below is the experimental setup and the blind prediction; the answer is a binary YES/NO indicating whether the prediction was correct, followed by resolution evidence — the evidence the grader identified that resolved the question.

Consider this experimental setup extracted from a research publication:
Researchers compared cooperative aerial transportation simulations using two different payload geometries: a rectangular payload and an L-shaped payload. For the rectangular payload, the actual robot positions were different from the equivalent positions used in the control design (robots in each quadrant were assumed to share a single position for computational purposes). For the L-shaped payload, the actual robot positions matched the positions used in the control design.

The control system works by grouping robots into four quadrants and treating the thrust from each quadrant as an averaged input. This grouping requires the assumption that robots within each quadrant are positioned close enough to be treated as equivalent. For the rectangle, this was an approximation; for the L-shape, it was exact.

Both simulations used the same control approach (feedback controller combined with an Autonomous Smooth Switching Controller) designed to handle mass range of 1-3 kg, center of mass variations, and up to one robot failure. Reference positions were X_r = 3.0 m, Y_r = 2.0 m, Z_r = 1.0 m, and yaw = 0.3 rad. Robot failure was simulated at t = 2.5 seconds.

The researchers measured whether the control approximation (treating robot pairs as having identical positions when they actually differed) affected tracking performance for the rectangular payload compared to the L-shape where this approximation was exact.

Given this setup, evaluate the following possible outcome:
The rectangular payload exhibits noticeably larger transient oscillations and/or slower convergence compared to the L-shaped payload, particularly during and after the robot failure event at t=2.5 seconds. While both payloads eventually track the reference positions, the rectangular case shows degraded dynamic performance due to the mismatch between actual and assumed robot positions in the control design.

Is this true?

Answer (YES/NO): NO